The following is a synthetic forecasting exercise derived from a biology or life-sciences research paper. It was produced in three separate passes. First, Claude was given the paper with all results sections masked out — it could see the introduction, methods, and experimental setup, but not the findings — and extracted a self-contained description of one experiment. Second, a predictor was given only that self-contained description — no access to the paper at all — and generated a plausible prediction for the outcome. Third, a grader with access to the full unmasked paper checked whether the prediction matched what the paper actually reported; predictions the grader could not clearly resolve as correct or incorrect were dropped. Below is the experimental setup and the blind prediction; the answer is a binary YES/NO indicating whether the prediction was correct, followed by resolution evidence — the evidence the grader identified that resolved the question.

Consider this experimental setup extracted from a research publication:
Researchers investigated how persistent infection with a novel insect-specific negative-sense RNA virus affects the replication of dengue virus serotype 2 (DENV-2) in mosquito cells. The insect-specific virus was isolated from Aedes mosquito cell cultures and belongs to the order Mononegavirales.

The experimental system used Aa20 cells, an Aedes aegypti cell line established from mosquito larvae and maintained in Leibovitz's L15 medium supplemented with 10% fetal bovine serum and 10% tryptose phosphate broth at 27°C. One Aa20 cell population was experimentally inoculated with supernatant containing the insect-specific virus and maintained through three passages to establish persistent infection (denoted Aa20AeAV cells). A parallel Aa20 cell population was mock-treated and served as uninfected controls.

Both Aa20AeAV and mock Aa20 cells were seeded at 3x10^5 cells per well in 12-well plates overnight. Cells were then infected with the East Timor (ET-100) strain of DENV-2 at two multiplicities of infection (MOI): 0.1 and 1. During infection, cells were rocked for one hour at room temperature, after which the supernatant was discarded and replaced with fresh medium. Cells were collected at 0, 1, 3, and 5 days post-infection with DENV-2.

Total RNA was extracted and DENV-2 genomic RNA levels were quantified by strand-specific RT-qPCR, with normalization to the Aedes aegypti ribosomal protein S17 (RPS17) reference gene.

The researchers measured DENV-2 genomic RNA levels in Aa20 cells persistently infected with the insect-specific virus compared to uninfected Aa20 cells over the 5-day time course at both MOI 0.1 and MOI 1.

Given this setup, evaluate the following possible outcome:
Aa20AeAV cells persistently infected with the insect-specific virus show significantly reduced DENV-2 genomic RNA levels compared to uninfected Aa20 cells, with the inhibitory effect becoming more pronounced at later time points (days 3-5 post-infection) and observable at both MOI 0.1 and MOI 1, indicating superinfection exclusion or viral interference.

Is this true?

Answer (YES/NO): NO